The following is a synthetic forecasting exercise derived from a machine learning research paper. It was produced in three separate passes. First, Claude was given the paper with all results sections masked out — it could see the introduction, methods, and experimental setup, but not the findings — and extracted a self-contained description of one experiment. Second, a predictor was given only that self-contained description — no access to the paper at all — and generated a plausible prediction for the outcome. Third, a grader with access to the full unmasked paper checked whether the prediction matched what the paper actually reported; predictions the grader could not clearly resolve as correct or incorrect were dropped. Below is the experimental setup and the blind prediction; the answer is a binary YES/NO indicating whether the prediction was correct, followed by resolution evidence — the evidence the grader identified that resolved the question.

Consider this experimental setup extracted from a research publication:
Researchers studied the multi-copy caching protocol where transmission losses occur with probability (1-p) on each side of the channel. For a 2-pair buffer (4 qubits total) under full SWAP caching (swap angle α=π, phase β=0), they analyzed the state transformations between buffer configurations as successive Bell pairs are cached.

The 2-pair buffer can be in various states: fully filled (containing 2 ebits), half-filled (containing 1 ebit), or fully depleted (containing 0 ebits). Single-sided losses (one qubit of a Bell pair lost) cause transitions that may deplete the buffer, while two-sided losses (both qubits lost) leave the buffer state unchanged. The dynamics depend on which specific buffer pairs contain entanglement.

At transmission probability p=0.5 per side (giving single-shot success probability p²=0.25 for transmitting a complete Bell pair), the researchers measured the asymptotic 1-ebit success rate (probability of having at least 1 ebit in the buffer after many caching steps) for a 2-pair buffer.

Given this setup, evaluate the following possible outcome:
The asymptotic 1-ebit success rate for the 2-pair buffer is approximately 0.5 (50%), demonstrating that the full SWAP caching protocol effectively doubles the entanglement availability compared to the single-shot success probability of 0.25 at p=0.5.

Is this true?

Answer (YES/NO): NO